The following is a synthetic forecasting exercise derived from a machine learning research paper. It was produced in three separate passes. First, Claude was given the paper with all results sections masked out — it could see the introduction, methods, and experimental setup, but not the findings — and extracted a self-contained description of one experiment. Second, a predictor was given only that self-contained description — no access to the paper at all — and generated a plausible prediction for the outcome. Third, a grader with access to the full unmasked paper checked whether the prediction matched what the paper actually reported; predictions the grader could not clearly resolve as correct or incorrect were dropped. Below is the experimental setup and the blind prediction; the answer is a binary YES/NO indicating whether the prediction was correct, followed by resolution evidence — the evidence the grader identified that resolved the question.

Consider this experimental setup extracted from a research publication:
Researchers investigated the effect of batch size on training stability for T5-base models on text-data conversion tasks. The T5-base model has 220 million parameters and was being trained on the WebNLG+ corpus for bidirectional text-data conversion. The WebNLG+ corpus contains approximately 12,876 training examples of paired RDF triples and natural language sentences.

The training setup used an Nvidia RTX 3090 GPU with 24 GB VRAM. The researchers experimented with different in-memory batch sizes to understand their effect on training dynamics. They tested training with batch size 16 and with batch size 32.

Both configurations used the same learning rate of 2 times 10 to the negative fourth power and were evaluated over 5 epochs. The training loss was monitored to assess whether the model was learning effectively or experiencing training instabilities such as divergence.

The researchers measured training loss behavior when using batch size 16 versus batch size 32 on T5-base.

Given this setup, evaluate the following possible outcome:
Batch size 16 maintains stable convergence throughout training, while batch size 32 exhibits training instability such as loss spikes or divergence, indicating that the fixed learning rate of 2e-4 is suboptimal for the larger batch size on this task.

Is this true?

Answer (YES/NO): NO